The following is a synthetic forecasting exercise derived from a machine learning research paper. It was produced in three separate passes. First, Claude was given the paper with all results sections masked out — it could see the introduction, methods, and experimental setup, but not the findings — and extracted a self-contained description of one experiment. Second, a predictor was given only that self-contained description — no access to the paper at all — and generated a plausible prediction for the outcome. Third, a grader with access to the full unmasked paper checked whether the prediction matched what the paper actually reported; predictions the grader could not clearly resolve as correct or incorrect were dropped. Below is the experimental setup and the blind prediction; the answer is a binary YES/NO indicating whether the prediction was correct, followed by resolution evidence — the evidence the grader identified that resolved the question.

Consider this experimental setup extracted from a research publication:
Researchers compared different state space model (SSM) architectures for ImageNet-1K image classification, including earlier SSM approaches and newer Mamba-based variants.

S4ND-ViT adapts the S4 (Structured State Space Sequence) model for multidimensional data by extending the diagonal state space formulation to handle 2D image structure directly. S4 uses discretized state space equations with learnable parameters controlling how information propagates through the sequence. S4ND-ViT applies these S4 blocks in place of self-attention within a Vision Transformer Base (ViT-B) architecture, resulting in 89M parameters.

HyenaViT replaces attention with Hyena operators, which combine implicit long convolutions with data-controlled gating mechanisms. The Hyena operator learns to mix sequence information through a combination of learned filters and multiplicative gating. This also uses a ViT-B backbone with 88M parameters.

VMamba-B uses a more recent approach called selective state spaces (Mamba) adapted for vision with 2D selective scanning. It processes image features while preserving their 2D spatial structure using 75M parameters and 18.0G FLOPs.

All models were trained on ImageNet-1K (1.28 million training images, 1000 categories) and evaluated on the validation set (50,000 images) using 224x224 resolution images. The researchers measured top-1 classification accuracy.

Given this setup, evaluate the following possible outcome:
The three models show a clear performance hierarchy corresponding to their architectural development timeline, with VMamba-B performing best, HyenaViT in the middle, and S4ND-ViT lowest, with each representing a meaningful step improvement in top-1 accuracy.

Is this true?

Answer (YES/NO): NO